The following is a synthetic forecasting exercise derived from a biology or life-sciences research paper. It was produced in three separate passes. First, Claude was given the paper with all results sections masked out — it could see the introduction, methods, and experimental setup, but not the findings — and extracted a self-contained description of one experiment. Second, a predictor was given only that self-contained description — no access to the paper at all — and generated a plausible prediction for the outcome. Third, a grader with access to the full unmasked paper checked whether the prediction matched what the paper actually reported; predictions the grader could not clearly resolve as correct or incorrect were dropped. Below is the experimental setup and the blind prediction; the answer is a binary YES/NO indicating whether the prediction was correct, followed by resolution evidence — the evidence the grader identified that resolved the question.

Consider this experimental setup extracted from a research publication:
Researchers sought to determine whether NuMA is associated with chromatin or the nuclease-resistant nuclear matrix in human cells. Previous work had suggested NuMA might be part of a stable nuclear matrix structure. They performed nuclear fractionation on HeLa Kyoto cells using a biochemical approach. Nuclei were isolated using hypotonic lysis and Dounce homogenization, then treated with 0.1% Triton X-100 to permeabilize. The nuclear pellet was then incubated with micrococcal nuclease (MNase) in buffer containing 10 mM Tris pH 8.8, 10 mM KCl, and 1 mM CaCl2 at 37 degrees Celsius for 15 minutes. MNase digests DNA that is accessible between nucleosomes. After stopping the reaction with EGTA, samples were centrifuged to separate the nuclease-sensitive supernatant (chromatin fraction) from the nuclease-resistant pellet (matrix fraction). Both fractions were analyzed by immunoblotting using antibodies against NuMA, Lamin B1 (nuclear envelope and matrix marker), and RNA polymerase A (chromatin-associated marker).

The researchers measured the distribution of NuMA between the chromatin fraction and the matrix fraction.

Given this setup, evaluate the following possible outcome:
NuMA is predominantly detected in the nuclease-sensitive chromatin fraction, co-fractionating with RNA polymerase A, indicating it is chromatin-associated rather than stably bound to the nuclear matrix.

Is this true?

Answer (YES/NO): NO